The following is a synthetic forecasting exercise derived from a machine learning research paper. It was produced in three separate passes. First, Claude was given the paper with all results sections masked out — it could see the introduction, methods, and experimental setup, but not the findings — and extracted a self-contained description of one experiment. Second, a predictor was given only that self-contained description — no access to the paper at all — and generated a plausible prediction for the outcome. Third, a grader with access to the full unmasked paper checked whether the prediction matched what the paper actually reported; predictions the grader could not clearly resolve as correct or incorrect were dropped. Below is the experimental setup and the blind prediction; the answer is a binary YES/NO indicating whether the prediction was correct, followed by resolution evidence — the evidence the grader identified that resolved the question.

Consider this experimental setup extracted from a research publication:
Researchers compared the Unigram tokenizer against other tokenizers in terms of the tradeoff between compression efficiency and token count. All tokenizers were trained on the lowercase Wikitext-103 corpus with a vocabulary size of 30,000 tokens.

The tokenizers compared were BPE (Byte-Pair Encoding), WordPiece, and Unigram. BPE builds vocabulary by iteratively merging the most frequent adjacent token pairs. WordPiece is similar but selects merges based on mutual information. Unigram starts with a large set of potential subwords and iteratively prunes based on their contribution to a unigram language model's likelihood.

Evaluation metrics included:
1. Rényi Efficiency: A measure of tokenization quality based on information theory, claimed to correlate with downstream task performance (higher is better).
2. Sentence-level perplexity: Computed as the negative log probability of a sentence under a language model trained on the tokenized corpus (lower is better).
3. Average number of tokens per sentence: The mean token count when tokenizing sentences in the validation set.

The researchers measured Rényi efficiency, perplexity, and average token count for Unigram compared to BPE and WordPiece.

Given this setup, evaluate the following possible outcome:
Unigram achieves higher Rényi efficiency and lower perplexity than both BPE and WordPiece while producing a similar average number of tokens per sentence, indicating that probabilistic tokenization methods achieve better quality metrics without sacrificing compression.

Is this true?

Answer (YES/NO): NO